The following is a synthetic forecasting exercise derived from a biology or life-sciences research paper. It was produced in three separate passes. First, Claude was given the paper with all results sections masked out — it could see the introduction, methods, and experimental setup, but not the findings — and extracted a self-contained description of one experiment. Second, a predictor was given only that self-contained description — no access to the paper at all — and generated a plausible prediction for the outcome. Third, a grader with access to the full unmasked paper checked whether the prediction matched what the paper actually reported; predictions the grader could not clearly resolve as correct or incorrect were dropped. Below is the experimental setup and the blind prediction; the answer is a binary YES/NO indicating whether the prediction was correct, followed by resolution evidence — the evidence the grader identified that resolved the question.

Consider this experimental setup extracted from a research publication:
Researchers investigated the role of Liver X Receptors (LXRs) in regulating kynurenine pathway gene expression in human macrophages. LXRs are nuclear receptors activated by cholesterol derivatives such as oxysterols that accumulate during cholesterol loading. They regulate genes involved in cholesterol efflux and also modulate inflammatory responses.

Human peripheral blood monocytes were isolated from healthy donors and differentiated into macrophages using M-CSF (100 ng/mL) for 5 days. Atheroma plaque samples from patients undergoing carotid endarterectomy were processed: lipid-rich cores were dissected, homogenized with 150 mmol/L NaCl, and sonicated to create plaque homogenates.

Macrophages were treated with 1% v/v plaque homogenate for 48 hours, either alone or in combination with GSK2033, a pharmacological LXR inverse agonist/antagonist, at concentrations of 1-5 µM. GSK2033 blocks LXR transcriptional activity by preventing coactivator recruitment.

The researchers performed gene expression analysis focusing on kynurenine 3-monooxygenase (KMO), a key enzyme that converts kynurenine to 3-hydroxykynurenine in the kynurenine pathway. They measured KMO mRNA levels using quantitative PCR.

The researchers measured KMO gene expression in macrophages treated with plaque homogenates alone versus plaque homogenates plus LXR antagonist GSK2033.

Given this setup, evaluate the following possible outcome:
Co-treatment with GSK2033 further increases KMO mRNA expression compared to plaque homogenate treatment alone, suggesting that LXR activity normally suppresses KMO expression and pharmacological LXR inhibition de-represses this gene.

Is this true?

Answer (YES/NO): NO